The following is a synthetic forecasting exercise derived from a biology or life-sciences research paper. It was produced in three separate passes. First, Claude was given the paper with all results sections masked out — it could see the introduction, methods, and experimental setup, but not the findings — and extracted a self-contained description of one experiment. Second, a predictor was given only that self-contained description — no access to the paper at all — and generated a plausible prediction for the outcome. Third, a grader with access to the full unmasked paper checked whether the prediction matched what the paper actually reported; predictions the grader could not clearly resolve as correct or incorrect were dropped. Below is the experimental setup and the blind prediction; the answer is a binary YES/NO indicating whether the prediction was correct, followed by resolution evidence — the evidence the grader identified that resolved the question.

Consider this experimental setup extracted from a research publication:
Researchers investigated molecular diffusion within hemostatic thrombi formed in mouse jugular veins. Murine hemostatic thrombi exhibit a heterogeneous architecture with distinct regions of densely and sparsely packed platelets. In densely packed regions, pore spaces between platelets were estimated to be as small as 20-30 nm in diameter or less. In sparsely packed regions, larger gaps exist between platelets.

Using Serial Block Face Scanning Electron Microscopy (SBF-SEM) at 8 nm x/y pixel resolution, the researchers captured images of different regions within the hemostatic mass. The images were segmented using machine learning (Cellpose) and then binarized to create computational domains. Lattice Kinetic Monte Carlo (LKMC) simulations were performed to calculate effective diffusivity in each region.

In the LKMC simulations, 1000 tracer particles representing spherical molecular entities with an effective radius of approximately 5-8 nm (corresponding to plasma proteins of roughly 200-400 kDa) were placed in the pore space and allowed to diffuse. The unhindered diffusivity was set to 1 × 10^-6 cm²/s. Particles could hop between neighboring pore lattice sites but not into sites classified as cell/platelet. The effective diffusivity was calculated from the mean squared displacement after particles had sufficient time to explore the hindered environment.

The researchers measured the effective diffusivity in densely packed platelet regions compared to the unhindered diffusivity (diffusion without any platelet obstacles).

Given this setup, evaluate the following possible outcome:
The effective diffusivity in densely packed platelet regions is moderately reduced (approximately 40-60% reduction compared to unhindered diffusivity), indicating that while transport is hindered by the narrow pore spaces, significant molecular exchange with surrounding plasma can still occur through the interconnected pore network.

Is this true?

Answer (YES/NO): NO